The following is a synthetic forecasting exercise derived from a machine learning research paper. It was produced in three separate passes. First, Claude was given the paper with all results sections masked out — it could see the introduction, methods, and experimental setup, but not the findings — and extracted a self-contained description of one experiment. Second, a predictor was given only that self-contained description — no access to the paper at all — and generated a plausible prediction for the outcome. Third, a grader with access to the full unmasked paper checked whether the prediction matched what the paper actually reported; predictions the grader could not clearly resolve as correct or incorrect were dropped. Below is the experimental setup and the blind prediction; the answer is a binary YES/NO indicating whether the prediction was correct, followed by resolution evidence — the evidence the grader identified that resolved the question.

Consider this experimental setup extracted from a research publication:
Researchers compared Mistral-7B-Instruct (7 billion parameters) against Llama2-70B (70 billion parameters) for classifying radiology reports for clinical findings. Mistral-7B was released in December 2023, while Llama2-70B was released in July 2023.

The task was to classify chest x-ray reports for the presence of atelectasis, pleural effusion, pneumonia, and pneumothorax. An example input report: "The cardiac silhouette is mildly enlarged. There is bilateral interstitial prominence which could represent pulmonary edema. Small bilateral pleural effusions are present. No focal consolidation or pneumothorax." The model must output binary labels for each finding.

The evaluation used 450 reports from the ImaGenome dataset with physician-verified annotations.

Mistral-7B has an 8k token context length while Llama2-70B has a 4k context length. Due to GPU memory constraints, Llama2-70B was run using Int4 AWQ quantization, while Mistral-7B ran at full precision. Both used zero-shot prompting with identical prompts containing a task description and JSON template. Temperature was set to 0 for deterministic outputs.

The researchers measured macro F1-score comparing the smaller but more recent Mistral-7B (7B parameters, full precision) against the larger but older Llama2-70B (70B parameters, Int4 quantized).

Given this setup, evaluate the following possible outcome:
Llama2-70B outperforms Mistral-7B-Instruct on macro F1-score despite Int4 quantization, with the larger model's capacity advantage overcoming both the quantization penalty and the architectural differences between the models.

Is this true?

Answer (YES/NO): YES